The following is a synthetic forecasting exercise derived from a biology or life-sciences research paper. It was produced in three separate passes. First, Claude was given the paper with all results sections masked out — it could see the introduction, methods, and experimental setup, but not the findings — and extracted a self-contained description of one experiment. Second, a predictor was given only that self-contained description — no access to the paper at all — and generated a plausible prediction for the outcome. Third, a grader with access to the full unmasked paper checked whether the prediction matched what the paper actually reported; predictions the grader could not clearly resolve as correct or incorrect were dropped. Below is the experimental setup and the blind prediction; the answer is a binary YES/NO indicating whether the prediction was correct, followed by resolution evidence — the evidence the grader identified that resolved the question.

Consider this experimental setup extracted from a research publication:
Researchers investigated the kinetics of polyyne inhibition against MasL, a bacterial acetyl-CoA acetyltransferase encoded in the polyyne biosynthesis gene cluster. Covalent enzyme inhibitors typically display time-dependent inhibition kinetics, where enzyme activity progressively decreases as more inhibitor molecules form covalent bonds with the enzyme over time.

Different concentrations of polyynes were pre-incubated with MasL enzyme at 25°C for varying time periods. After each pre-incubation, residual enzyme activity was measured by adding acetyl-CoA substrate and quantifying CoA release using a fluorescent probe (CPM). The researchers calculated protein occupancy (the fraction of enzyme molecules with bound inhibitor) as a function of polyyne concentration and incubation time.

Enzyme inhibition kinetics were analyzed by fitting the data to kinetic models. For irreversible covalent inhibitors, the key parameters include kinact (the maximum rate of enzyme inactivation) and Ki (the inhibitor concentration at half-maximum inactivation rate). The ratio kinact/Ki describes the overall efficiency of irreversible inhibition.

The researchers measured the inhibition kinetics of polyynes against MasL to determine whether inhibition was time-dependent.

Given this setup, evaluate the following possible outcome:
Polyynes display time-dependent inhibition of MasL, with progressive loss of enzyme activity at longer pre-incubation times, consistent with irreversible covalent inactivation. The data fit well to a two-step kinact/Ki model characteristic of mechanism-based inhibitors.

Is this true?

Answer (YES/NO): YES